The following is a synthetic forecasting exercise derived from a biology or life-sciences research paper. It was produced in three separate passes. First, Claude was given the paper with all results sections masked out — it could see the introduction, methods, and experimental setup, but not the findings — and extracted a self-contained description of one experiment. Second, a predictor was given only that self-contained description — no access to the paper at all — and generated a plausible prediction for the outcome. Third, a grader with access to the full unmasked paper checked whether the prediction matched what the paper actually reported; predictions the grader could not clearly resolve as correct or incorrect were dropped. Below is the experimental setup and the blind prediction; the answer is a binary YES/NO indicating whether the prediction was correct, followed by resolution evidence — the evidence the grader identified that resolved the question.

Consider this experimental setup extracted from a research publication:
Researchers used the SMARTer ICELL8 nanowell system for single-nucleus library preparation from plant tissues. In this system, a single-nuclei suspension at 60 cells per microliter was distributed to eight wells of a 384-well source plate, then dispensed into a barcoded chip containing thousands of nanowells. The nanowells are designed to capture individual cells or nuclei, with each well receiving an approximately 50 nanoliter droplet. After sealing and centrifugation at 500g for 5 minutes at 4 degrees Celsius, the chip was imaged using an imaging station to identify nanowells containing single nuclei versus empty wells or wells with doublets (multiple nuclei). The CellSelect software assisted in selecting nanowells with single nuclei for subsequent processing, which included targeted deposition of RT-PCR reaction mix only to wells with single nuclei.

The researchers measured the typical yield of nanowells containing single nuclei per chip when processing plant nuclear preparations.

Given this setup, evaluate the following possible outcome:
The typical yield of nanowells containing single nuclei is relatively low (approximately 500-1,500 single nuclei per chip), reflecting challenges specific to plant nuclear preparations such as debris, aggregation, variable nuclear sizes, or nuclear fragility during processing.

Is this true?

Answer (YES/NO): YES